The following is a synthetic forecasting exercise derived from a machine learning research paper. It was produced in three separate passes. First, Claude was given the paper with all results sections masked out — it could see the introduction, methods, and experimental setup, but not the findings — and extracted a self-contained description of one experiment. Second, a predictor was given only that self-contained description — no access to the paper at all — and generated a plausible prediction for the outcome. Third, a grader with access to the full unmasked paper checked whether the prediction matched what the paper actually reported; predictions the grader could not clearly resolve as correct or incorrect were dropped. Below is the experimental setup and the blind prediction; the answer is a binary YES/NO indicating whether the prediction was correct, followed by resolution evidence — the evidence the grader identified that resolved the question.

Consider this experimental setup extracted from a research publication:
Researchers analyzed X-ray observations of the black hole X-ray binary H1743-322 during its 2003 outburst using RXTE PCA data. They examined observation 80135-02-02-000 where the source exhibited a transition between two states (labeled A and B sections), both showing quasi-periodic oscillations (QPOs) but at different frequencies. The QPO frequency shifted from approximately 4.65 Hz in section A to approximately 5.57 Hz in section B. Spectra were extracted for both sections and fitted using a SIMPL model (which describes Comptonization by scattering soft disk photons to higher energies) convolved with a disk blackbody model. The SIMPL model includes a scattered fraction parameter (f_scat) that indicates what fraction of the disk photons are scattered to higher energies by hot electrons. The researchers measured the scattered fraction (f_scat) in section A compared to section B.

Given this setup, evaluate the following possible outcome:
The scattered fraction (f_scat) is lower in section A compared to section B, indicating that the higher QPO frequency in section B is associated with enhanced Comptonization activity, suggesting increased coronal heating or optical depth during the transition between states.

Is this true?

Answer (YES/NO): YES